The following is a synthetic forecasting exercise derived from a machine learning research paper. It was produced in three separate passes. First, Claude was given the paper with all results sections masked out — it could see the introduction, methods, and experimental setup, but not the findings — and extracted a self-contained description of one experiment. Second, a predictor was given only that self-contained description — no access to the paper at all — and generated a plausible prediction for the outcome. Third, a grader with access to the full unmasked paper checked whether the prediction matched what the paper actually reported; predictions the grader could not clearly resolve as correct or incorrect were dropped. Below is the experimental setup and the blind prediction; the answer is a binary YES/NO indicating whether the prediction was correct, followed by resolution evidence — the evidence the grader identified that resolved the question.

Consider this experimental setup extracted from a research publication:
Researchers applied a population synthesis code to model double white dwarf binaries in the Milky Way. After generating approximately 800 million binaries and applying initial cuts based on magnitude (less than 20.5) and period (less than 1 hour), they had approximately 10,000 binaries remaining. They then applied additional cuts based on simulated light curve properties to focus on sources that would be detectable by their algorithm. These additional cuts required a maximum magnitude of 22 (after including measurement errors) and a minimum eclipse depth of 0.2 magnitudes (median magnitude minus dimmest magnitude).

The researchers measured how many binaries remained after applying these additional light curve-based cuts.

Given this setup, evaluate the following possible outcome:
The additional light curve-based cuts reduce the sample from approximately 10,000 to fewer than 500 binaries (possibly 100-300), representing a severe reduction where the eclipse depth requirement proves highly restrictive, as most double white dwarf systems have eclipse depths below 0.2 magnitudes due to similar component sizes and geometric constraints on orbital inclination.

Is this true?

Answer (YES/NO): NO